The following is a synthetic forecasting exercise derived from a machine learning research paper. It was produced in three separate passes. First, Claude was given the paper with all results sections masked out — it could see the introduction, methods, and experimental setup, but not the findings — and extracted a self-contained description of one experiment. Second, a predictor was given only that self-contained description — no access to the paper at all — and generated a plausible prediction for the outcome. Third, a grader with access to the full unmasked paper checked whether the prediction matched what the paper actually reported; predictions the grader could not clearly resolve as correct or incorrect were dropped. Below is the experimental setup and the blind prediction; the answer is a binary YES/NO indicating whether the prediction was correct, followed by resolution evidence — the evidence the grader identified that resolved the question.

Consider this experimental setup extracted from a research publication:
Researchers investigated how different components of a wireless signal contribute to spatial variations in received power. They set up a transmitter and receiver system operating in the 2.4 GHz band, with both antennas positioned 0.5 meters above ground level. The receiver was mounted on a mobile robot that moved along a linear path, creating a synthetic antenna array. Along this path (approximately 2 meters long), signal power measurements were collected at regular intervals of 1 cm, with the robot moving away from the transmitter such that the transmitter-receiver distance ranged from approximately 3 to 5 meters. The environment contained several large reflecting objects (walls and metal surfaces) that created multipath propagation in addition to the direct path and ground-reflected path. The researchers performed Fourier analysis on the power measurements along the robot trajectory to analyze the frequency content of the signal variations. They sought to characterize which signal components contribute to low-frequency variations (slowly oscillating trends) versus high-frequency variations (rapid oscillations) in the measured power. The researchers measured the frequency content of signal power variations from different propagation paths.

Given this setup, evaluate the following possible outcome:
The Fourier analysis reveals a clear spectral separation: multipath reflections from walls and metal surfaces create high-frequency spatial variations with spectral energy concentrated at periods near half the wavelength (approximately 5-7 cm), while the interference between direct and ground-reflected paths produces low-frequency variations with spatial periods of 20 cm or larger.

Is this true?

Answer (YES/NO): NO